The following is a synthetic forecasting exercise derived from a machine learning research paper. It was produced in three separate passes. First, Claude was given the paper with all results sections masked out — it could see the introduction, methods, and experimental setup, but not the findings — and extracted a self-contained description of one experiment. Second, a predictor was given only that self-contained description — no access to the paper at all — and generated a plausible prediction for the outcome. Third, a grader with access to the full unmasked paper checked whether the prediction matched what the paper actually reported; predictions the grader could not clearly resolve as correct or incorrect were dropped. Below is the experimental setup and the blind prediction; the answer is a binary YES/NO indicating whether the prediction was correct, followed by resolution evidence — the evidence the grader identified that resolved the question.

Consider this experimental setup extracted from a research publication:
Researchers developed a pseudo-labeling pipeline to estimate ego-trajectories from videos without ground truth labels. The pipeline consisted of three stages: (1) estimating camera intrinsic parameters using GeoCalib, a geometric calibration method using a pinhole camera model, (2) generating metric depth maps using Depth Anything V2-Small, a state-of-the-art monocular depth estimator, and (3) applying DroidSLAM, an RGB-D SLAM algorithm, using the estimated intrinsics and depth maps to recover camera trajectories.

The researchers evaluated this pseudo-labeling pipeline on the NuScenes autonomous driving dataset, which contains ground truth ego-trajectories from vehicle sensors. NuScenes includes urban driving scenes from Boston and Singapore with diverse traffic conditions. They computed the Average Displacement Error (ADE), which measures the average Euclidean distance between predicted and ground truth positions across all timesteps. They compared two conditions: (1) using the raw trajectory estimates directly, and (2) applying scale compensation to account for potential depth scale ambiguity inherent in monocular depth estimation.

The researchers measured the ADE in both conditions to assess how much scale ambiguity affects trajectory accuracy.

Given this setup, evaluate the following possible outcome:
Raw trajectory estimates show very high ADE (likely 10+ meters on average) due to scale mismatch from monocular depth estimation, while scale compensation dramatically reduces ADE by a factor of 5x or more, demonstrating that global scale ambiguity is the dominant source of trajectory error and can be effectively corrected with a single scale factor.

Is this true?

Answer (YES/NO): NO